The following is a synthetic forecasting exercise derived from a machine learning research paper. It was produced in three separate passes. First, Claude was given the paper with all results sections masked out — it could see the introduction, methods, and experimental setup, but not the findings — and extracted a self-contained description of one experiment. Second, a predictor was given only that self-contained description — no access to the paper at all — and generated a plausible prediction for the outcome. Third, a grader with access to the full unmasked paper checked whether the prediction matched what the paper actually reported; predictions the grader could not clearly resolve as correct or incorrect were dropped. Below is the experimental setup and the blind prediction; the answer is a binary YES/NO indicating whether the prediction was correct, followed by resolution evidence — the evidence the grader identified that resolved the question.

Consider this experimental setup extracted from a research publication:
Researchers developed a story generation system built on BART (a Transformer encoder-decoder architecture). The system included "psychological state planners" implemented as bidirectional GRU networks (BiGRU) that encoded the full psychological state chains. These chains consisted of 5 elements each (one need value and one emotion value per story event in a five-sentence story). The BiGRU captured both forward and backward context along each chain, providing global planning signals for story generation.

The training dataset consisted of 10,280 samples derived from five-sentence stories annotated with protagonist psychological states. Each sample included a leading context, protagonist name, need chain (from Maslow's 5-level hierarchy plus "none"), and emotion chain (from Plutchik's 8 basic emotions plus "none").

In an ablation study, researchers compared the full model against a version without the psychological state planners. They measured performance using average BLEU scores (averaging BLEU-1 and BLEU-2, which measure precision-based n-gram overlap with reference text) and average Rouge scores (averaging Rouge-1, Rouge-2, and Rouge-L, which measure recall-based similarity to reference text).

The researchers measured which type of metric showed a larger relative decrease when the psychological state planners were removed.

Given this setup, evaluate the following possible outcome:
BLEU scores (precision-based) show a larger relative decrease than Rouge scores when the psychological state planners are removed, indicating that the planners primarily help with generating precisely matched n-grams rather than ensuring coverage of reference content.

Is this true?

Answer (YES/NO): YES